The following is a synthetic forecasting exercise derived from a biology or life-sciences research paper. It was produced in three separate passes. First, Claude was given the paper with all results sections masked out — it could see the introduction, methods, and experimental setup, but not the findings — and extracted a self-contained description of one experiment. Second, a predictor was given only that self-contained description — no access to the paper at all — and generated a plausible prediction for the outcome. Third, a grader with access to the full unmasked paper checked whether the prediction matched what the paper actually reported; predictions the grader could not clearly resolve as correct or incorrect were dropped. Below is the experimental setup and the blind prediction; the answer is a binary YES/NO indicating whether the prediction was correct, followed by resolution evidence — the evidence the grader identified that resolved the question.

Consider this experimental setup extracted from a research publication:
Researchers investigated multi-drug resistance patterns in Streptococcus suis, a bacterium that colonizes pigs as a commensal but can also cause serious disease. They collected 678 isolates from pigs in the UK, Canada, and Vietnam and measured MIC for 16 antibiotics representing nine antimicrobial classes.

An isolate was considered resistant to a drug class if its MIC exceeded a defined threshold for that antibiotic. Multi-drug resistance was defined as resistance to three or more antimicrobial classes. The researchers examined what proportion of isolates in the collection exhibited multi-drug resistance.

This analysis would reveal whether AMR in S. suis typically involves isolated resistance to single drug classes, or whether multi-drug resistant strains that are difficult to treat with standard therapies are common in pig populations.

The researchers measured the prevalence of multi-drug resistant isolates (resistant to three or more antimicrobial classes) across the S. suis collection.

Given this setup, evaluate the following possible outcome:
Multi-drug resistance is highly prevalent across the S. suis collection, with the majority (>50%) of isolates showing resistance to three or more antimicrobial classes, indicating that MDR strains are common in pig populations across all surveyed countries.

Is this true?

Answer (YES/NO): NO